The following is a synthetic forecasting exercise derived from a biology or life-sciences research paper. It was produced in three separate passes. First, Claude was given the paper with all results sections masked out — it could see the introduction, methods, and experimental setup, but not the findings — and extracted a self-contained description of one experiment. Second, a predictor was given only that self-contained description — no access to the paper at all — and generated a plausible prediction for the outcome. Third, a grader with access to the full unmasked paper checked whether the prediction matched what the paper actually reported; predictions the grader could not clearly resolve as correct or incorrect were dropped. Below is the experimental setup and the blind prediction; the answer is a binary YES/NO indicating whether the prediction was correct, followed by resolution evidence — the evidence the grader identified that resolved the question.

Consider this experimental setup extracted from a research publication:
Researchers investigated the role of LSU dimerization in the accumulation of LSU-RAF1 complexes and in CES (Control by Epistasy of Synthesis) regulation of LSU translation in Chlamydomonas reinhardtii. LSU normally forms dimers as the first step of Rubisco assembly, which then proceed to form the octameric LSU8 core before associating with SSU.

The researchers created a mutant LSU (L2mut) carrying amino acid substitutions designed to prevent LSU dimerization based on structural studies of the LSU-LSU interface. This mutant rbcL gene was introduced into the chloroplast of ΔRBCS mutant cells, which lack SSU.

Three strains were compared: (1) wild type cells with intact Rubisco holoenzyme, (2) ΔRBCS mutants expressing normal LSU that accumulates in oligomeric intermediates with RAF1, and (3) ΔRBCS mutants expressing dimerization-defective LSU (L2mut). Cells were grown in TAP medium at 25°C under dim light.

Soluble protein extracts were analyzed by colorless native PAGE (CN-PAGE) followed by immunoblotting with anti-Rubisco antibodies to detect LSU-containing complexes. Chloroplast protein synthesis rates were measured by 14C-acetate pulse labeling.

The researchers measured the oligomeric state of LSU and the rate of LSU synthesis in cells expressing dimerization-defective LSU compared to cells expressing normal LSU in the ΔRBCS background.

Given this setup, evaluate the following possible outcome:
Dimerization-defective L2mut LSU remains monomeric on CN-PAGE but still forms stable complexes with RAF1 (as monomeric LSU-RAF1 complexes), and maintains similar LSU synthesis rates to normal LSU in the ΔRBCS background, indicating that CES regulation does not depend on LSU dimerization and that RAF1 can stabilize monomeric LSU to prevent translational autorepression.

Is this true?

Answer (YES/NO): NO